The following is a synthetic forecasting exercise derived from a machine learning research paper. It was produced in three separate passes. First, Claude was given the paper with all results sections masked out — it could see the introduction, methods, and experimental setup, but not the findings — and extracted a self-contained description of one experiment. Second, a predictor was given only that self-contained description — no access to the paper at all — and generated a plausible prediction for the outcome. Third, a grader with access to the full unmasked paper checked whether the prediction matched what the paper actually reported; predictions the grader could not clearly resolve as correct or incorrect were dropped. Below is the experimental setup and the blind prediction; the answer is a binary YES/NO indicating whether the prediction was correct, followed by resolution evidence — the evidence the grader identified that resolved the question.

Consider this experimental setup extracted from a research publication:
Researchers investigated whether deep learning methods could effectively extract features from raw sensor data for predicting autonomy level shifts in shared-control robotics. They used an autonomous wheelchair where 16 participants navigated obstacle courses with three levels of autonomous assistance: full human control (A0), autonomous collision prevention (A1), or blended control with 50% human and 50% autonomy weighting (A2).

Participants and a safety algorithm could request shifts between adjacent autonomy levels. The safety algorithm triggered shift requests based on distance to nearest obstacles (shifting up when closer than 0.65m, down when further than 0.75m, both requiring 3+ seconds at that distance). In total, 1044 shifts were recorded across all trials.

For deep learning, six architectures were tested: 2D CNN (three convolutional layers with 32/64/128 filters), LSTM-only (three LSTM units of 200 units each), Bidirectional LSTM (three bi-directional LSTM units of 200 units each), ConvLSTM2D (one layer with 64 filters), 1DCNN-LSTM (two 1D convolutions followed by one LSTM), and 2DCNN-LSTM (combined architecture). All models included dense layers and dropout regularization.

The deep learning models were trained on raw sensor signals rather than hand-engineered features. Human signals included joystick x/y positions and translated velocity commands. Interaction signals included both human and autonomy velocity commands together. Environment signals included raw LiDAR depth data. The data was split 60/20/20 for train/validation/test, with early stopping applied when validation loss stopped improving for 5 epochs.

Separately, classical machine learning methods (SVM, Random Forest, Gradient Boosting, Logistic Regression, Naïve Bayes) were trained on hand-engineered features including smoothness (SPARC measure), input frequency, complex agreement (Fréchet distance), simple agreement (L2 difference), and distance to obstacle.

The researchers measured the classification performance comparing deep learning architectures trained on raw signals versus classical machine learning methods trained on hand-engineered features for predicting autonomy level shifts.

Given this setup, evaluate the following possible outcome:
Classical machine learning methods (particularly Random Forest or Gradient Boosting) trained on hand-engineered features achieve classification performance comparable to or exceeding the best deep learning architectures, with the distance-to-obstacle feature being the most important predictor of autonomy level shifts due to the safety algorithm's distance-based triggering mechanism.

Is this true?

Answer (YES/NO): NO